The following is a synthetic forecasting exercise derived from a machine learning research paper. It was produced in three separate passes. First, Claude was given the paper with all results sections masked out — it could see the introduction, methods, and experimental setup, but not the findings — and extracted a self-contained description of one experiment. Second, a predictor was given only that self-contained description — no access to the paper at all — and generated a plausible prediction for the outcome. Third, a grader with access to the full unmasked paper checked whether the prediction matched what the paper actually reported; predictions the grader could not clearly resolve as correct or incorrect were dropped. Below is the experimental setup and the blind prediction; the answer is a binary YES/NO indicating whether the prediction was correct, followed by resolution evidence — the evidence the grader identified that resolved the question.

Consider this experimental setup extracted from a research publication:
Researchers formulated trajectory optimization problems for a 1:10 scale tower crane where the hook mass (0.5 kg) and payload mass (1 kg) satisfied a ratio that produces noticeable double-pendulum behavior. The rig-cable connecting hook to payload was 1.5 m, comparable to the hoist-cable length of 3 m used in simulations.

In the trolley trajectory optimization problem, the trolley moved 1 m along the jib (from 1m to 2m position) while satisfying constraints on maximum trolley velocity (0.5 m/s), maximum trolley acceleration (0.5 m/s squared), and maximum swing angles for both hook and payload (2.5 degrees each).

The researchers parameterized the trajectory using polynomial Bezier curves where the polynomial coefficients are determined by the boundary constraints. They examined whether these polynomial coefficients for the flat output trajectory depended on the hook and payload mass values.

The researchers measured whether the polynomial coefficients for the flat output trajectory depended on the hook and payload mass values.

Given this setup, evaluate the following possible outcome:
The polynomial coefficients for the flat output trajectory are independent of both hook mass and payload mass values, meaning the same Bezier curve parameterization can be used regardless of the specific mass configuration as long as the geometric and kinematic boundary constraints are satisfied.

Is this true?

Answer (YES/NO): YES